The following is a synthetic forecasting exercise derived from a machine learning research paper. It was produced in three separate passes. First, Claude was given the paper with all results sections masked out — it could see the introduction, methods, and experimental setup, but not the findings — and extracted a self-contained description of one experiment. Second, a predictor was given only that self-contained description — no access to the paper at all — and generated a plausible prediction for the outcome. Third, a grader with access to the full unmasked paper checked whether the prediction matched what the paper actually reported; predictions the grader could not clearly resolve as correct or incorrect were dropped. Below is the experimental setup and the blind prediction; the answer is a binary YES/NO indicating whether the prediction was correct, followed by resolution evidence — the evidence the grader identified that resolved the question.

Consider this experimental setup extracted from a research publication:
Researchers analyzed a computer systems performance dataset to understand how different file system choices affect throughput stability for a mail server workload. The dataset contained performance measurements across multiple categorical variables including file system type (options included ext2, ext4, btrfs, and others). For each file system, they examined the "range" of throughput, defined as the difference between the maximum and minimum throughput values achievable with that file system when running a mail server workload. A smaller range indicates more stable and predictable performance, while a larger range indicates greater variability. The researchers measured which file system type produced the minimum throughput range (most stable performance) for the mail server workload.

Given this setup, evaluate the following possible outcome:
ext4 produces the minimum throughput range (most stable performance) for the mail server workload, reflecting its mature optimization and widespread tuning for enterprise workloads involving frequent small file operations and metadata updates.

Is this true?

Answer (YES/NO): NO